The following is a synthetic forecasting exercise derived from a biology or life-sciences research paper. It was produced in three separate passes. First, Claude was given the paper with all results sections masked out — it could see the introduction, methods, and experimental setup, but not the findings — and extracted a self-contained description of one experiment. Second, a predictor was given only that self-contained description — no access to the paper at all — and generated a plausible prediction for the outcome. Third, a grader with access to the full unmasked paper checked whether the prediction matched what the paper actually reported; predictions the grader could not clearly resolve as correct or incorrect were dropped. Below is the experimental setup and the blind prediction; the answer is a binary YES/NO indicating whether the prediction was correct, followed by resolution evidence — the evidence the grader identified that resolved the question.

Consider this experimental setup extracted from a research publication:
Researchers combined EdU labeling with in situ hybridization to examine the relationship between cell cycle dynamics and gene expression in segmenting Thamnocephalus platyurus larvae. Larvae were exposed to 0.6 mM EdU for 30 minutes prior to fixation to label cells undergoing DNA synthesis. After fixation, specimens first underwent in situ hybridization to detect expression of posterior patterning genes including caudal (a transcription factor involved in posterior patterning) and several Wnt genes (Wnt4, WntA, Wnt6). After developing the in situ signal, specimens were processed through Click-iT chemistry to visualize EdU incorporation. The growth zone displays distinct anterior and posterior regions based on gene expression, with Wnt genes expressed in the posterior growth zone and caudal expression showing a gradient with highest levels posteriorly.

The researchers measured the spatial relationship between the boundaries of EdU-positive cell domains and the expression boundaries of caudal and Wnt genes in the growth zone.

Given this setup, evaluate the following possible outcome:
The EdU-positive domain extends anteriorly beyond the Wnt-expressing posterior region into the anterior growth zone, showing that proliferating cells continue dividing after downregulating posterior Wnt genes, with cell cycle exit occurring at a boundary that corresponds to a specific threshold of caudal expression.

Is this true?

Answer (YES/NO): NO